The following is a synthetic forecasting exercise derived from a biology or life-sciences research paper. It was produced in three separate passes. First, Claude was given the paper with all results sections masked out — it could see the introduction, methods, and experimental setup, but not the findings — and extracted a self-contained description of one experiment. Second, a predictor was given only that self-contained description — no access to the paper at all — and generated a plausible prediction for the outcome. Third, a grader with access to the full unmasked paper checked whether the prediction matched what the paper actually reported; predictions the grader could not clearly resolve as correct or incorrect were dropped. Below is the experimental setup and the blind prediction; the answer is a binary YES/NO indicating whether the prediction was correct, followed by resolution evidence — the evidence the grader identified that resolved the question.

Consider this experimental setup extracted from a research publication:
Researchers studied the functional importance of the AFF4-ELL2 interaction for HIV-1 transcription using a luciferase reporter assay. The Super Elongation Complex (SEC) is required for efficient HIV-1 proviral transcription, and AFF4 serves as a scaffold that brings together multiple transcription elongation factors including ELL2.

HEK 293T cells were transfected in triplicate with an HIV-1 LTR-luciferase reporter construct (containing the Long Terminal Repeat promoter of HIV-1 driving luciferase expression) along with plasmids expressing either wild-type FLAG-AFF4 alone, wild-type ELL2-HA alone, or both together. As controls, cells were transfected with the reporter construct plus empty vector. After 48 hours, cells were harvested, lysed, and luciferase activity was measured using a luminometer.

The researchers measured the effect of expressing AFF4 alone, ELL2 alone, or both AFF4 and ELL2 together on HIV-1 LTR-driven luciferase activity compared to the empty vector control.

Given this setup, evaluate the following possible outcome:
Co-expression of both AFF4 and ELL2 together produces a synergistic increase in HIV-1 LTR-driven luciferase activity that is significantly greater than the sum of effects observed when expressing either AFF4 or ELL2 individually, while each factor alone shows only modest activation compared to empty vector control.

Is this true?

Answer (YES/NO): NO